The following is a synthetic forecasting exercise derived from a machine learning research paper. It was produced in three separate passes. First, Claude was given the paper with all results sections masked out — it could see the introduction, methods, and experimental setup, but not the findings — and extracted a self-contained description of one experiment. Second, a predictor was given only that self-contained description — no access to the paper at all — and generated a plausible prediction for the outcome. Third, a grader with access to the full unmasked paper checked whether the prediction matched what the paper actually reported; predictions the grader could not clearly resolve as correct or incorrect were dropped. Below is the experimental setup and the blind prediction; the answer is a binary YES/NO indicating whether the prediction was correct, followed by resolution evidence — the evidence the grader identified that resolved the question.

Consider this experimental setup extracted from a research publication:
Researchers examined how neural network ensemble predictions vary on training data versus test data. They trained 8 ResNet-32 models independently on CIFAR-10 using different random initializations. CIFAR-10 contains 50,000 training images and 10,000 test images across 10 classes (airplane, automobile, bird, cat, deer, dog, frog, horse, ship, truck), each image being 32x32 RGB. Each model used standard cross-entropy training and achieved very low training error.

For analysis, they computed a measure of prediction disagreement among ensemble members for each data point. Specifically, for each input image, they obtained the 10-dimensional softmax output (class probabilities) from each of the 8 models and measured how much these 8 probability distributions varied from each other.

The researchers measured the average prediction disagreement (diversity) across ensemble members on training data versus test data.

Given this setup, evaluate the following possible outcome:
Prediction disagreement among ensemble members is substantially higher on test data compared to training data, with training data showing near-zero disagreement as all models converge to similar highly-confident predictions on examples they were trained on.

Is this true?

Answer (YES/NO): YES